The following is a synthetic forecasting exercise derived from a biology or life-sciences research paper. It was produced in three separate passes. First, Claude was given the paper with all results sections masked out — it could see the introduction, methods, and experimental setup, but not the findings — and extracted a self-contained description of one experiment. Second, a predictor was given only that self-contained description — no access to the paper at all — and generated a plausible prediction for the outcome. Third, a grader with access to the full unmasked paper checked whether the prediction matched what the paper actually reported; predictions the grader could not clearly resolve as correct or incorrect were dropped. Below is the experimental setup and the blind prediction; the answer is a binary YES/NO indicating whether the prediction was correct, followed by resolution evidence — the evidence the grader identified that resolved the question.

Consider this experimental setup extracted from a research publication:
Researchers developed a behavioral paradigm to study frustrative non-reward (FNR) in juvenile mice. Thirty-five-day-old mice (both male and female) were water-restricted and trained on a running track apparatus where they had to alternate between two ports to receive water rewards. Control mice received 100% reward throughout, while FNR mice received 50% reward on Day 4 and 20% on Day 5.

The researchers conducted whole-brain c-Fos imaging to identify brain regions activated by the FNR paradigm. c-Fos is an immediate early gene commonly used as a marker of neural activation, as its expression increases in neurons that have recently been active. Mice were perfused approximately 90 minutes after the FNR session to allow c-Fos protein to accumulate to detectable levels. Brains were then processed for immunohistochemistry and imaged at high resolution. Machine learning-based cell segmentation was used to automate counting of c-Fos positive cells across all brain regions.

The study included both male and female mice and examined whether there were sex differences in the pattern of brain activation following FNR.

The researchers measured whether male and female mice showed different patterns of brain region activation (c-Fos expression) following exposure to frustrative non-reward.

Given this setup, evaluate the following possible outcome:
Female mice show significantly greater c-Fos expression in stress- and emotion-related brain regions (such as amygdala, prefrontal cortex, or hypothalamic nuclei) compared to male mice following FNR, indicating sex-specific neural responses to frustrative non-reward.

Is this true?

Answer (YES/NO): NO